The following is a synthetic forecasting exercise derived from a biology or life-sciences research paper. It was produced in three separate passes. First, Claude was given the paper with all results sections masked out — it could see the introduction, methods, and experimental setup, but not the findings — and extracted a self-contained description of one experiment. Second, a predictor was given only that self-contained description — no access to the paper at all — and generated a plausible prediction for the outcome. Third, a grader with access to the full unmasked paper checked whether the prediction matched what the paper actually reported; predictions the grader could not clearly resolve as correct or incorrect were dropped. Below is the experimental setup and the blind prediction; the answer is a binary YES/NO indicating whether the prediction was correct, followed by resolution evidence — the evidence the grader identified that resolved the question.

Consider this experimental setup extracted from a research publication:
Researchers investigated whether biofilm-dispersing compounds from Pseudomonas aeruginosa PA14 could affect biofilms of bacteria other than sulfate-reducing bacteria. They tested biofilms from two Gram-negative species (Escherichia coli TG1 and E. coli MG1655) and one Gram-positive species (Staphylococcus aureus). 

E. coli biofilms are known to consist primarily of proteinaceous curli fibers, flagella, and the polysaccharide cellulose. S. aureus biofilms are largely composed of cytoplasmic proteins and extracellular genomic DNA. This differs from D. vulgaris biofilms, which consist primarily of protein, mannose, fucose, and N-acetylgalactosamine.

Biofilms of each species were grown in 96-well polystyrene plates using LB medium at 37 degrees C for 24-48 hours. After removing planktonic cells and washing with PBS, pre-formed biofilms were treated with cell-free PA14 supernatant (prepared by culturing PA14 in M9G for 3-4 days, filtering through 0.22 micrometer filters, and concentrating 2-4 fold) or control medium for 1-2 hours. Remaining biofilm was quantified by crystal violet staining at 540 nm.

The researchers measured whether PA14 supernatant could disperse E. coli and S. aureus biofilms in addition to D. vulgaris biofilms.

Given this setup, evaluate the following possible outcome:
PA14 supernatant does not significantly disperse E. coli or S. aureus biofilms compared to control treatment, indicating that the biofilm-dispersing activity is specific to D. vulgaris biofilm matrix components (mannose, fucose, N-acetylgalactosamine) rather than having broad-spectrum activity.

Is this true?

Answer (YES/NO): NO